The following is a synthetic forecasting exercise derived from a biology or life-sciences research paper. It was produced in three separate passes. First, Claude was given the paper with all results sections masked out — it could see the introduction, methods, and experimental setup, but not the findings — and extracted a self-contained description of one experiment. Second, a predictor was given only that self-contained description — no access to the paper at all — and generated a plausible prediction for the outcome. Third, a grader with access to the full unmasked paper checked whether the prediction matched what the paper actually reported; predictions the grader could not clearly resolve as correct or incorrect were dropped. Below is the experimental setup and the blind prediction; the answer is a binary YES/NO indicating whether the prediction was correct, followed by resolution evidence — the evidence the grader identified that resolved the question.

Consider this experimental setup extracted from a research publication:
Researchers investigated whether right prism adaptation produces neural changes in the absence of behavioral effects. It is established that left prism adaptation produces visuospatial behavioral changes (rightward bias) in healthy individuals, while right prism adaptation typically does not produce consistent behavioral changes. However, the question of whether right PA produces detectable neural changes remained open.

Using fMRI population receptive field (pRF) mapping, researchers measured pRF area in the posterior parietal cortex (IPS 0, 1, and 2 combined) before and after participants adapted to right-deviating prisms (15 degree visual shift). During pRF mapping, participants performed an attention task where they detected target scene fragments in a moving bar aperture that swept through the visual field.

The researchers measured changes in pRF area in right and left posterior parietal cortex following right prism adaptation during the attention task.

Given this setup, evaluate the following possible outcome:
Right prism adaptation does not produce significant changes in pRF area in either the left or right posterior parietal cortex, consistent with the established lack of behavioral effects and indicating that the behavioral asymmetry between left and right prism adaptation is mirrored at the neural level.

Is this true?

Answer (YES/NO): YES